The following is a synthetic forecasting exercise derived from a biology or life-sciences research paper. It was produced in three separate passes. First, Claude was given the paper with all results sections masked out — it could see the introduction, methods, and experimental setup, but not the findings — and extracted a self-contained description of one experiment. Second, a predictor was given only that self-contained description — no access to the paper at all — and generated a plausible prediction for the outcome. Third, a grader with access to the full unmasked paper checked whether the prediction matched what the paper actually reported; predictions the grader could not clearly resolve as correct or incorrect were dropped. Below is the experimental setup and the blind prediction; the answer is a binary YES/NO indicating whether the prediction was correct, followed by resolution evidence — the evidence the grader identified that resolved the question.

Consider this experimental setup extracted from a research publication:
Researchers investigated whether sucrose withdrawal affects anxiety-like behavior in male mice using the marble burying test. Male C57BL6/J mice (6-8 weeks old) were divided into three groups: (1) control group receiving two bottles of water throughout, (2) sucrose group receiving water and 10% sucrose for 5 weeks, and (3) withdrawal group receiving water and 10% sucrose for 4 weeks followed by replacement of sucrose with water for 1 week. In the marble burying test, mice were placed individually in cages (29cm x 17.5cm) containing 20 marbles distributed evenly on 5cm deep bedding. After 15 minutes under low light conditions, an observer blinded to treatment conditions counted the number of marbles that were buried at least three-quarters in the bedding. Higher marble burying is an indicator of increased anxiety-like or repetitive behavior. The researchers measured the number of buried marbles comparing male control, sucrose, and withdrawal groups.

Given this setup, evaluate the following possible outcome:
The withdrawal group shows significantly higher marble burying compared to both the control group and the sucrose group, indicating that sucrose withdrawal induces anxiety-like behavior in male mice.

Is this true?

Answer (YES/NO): YES